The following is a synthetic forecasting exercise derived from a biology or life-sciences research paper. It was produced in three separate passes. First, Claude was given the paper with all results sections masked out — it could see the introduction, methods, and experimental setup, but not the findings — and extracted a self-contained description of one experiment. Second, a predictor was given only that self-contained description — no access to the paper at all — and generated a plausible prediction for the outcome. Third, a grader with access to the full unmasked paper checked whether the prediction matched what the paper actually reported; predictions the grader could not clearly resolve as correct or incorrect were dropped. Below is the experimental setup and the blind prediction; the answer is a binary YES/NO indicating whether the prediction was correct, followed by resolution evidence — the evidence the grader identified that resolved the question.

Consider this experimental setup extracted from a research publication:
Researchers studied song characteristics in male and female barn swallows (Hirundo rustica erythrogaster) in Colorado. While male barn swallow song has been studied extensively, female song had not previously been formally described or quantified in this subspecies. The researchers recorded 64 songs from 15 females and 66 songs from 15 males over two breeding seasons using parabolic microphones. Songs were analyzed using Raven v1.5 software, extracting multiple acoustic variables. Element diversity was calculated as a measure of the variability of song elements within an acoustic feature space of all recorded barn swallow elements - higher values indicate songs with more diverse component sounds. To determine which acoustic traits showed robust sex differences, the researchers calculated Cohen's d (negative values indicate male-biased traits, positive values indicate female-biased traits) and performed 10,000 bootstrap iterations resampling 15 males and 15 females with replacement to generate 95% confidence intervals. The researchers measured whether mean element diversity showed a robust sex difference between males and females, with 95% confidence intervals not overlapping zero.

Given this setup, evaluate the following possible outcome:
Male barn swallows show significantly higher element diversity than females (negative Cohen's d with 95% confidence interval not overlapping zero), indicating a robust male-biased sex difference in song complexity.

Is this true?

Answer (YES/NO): YES